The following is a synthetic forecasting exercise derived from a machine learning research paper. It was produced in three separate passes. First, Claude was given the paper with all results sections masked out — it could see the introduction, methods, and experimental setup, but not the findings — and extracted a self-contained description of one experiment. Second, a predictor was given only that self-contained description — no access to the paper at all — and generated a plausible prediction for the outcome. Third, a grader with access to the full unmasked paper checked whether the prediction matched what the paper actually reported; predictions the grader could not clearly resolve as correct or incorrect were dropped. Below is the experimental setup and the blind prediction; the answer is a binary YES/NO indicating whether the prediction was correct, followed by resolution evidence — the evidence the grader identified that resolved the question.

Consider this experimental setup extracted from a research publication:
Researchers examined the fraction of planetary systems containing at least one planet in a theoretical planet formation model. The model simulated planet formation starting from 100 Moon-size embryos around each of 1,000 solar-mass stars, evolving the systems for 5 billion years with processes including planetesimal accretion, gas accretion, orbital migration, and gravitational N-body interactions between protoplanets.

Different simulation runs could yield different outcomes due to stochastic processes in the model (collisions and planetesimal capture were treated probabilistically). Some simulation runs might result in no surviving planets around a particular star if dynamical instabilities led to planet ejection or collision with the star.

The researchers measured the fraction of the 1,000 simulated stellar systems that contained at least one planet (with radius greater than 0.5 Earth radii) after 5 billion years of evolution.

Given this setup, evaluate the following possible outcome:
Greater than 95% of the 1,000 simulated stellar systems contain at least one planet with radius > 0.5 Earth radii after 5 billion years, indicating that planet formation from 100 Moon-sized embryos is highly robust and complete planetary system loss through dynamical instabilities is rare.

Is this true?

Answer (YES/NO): YES